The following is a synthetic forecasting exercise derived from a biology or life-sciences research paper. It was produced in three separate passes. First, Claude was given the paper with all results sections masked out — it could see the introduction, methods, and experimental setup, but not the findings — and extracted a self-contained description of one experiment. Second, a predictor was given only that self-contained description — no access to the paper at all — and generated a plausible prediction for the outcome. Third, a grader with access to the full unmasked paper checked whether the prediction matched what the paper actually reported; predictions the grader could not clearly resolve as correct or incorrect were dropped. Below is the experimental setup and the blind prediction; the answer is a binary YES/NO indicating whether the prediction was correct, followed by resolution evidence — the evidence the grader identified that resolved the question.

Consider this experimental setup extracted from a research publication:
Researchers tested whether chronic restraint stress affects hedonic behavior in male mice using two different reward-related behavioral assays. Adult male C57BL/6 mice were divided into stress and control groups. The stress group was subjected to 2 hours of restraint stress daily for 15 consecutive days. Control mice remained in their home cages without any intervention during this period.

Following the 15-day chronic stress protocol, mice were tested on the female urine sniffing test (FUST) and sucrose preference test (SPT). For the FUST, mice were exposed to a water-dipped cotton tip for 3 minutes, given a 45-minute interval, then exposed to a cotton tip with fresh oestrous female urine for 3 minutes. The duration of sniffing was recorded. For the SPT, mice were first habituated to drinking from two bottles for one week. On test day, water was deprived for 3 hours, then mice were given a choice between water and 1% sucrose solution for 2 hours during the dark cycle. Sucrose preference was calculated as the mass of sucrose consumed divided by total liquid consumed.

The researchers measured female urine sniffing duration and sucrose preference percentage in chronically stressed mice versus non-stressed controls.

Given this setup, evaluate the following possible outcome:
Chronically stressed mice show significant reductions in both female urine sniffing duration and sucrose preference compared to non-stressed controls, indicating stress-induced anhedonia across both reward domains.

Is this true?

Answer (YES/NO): YES